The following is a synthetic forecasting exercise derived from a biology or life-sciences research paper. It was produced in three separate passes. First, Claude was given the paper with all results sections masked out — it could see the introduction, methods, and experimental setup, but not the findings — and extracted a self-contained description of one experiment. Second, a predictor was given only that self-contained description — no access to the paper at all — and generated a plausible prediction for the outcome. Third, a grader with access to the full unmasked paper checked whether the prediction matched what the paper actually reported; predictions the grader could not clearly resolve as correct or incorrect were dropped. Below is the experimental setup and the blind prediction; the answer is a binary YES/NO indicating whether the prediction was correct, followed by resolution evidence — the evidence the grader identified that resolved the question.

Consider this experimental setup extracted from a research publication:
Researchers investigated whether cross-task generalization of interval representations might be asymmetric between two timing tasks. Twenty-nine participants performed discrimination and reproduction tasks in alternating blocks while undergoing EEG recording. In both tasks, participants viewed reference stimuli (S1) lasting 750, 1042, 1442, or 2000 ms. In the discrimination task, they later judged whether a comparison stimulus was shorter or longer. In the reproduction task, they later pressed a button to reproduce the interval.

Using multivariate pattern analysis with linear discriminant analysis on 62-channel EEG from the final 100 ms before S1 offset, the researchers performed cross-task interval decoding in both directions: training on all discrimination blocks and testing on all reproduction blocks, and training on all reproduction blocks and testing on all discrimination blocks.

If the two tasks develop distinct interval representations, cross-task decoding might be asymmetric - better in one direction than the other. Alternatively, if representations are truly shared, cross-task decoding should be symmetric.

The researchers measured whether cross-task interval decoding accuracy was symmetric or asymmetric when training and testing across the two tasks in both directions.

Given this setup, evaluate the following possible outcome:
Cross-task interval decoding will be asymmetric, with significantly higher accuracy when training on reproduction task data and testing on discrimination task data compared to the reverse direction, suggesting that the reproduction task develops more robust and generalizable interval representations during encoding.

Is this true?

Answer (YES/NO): NO